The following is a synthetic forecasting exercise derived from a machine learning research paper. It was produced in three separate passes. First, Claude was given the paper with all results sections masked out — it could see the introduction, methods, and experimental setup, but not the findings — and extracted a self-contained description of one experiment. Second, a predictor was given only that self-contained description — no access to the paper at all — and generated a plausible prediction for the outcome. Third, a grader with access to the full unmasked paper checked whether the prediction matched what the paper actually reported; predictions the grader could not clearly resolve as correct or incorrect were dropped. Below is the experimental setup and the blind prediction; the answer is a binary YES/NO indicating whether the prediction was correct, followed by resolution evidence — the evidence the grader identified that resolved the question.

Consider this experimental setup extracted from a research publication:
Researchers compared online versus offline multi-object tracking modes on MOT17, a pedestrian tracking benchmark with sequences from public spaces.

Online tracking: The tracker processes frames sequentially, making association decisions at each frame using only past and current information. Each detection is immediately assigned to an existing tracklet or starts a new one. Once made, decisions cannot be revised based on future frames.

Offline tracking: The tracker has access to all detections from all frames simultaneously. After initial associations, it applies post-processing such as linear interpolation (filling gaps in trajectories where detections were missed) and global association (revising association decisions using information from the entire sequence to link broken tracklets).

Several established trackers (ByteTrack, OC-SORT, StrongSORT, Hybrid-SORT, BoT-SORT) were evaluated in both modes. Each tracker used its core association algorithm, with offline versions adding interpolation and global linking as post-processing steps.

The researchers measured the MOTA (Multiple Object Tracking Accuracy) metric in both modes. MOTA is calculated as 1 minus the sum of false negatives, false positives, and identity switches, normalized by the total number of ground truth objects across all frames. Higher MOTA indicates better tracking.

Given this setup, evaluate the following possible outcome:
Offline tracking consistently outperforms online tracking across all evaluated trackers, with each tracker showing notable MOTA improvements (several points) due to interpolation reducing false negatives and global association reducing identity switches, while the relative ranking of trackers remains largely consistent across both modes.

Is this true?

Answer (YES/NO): NO